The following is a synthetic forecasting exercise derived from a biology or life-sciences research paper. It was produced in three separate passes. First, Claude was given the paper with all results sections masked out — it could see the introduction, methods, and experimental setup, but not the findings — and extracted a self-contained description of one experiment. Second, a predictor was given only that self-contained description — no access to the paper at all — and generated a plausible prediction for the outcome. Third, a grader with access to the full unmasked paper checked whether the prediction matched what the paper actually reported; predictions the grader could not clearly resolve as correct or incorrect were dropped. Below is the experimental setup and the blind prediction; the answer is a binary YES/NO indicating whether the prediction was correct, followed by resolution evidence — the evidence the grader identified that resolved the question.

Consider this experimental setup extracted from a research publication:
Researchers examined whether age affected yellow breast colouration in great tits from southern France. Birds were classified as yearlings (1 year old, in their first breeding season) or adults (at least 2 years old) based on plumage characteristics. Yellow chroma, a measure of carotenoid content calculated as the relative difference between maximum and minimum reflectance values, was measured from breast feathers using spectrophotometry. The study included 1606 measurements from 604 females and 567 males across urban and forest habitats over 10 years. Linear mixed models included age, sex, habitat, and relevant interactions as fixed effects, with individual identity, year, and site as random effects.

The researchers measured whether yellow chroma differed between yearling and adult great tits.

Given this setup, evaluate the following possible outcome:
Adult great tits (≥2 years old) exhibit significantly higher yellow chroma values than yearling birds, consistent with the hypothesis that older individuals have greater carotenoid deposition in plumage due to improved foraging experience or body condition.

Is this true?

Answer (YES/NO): NO